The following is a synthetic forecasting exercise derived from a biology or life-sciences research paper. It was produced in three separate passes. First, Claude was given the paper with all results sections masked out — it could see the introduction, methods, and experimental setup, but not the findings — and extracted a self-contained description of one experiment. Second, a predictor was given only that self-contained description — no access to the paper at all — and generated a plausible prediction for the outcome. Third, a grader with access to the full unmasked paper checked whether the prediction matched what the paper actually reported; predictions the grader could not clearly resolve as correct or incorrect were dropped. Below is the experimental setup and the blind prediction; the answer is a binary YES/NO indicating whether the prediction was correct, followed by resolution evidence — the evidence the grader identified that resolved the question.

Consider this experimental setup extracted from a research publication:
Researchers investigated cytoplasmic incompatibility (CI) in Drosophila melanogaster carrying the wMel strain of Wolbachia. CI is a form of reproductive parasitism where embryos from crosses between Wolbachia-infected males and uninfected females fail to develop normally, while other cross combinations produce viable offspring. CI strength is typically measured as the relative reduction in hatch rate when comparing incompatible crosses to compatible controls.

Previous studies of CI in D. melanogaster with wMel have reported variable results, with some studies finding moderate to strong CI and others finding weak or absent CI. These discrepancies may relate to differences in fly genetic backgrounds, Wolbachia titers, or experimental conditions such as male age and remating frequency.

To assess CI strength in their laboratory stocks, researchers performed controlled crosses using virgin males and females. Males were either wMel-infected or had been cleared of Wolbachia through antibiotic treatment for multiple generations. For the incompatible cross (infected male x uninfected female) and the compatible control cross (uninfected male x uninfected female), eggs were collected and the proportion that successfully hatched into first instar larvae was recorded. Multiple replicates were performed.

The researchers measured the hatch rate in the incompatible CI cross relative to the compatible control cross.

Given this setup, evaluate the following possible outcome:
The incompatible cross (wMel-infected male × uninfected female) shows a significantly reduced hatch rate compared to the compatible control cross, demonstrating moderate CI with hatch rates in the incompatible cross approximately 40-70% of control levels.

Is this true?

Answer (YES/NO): NO